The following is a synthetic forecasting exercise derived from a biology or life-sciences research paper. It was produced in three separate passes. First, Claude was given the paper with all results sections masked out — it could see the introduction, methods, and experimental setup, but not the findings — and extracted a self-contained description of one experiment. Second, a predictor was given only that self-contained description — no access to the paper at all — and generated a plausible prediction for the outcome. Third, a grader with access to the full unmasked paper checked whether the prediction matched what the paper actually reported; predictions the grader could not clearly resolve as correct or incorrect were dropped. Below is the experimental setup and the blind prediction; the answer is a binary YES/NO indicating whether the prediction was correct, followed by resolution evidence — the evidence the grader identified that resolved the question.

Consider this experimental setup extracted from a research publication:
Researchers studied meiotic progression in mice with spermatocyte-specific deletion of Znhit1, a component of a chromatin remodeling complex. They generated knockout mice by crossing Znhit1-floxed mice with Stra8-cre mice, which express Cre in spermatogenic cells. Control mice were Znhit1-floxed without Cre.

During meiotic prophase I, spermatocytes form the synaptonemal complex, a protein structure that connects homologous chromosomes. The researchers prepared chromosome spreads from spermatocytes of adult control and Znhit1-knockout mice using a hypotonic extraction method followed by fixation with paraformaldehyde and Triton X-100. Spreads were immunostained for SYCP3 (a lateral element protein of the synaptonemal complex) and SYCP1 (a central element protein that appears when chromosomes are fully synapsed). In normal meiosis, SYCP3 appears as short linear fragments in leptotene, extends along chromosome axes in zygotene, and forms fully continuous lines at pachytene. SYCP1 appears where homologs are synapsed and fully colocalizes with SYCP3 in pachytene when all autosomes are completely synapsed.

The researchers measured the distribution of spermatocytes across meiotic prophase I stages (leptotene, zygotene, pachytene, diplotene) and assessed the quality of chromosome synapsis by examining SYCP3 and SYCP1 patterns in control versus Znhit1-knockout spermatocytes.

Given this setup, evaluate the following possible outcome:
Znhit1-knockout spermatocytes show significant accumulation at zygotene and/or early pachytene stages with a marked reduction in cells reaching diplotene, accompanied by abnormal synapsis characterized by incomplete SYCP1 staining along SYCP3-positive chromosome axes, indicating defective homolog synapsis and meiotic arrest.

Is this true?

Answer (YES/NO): NO